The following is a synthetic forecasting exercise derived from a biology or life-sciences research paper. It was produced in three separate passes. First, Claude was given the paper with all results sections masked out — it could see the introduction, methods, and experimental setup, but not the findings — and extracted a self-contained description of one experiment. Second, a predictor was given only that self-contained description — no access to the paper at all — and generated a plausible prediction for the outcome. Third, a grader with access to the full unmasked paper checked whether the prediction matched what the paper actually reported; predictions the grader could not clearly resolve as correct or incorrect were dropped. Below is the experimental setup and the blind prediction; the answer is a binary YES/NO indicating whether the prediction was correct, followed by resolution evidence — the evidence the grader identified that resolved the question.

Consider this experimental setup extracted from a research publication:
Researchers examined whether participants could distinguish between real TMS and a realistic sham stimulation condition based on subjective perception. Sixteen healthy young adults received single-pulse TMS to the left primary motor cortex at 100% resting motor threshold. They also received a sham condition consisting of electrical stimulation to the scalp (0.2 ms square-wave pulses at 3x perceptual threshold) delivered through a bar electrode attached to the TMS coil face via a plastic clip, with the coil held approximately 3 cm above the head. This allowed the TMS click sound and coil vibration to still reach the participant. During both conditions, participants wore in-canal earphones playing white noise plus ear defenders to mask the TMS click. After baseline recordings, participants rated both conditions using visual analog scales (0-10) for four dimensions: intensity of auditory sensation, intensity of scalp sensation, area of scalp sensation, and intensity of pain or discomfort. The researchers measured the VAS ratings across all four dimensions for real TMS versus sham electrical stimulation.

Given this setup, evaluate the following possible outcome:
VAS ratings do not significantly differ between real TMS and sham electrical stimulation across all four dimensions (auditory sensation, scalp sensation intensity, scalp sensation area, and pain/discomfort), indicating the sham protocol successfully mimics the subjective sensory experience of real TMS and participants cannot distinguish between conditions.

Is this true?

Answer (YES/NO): NO